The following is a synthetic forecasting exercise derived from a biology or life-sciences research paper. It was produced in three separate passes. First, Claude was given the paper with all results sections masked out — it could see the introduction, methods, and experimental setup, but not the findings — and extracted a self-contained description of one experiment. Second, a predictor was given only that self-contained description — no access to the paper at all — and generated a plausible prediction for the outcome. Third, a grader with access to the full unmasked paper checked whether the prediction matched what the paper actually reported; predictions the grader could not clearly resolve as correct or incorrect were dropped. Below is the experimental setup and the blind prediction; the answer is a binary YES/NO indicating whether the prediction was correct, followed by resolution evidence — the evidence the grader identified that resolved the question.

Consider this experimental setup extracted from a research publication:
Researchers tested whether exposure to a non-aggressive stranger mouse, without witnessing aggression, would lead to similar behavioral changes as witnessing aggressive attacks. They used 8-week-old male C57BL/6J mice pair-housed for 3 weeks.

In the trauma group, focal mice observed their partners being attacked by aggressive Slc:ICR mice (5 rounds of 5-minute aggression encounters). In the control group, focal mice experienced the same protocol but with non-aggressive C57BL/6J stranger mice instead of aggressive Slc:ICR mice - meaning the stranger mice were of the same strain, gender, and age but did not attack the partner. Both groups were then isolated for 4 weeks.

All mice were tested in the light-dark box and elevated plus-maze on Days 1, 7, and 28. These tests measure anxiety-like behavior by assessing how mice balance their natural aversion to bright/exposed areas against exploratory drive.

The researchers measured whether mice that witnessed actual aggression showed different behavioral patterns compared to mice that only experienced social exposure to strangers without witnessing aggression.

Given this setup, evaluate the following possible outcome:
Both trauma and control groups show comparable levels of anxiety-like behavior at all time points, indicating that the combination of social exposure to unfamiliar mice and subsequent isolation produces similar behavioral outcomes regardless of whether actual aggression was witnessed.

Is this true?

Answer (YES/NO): NO